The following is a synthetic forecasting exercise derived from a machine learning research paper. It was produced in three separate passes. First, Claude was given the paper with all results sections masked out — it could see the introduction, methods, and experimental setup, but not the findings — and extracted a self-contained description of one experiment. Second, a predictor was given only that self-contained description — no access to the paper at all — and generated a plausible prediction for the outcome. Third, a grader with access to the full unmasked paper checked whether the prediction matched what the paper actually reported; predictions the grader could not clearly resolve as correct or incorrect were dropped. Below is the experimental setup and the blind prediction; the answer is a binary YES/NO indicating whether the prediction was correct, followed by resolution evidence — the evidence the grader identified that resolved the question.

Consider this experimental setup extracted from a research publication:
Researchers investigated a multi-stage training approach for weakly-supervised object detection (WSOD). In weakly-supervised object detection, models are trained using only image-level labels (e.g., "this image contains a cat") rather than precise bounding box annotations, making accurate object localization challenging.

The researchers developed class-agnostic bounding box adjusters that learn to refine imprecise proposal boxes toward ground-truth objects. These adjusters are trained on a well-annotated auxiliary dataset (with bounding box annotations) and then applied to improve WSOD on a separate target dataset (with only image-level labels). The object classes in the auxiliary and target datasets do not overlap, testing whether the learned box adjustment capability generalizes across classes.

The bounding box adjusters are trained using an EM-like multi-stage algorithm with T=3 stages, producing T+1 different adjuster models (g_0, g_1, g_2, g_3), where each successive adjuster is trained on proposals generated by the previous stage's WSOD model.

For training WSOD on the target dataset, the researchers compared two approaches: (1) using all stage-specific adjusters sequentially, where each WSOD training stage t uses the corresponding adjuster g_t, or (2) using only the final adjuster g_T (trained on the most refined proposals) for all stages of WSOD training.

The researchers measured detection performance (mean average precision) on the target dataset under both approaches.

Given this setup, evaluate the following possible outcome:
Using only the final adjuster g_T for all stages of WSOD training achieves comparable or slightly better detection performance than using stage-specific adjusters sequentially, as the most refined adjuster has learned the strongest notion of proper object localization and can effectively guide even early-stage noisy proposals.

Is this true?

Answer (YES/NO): YES